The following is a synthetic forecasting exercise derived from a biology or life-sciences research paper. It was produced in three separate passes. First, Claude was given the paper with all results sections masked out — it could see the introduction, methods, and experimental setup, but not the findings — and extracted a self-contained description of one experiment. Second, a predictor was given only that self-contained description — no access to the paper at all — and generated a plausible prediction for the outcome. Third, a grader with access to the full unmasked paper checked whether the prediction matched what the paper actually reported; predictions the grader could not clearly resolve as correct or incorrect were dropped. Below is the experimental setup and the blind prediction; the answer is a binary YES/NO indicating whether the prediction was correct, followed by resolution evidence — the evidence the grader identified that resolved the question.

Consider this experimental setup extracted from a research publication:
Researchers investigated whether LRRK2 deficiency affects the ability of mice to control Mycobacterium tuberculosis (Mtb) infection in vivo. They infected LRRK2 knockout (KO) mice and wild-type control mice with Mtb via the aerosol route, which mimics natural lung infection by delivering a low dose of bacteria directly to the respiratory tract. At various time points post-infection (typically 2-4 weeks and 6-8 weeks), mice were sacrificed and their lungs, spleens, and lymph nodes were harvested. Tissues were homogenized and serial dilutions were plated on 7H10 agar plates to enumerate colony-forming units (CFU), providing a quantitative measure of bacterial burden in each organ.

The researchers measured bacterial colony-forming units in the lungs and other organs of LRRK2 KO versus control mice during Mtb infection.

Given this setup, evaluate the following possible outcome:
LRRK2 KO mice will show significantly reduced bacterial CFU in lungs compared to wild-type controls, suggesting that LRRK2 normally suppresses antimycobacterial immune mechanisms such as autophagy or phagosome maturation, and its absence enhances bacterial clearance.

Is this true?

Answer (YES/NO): NO